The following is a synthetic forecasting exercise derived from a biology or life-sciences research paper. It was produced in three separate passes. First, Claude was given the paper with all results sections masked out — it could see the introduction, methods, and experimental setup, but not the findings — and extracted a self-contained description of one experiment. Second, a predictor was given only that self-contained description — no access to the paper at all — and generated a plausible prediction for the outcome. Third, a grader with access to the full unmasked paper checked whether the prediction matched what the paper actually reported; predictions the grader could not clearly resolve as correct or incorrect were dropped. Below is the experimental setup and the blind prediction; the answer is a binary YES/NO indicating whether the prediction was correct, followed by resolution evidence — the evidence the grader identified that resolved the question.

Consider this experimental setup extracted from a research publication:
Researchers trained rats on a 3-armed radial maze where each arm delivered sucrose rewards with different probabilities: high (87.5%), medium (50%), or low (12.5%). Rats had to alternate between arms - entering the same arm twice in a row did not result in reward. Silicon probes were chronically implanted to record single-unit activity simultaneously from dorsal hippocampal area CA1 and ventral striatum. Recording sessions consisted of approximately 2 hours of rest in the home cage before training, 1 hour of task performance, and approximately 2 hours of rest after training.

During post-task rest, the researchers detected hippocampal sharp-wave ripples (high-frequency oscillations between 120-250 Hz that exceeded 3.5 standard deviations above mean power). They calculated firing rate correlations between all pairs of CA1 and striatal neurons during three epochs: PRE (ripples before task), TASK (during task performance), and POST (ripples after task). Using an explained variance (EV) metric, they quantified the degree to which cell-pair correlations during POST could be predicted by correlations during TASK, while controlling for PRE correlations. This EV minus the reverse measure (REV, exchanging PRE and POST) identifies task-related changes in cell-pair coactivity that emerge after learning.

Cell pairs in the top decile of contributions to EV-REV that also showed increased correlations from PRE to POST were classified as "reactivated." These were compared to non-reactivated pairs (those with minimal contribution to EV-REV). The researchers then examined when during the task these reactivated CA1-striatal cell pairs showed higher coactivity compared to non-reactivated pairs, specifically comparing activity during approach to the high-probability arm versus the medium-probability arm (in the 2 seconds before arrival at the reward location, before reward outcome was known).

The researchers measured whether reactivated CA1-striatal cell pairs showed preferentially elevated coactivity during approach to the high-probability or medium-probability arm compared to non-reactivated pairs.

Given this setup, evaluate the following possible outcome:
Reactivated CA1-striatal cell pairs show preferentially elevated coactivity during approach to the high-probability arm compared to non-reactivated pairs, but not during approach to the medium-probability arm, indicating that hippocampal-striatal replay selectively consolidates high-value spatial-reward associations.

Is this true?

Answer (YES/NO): NO